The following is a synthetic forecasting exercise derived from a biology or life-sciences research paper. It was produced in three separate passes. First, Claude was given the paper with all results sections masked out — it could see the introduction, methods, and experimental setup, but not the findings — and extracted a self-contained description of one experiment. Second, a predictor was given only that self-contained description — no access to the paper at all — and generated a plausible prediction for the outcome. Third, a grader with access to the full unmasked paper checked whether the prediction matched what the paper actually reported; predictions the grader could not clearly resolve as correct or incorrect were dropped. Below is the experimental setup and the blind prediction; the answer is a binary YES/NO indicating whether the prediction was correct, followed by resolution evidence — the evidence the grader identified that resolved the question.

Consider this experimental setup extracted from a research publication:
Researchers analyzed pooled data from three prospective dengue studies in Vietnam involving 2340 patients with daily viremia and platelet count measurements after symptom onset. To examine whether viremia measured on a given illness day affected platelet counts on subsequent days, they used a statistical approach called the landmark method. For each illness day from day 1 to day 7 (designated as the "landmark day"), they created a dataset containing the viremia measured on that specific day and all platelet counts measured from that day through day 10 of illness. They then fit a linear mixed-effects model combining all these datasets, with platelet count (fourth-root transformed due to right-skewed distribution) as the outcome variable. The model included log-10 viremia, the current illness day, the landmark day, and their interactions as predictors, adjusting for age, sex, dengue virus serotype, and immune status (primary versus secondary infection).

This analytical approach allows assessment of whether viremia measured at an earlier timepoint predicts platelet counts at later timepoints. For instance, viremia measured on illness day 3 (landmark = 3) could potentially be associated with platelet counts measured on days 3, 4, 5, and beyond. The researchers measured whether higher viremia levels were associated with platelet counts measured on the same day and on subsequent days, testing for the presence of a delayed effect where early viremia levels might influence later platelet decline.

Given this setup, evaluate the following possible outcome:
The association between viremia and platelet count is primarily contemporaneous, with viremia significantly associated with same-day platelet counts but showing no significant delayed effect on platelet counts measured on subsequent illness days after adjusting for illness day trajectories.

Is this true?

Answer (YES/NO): NO